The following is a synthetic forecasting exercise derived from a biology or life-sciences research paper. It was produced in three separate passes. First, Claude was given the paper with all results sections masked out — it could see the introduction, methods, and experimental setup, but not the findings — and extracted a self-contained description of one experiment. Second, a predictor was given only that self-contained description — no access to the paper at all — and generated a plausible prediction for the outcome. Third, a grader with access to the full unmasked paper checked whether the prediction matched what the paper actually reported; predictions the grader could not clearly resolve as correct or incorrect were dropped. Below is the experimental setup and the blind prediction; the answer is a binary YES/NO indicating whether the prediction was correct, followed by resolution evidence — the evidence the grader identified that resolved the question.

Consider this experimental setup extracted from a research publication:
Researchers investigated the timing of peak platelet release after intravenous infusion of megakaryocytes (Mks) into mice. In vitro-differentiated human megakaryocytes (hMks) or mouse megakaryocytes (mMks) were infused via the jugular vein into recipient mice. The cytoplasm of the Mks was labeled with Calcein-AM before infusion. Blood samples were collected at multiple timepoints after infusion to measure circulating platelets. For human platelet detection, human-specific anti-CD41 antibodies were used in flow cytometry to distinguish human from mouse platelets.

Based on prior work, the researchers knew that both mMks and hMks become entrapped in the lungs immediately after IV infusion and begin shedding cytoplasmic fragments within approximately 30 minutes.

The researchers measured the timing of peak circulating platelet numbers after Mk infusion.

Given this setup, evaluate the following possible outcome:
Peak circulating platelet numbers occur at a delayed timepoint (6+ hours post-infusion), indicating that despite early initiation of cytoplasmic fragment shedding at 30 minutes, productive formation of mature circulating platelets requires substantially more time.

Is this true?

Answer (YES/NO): NO